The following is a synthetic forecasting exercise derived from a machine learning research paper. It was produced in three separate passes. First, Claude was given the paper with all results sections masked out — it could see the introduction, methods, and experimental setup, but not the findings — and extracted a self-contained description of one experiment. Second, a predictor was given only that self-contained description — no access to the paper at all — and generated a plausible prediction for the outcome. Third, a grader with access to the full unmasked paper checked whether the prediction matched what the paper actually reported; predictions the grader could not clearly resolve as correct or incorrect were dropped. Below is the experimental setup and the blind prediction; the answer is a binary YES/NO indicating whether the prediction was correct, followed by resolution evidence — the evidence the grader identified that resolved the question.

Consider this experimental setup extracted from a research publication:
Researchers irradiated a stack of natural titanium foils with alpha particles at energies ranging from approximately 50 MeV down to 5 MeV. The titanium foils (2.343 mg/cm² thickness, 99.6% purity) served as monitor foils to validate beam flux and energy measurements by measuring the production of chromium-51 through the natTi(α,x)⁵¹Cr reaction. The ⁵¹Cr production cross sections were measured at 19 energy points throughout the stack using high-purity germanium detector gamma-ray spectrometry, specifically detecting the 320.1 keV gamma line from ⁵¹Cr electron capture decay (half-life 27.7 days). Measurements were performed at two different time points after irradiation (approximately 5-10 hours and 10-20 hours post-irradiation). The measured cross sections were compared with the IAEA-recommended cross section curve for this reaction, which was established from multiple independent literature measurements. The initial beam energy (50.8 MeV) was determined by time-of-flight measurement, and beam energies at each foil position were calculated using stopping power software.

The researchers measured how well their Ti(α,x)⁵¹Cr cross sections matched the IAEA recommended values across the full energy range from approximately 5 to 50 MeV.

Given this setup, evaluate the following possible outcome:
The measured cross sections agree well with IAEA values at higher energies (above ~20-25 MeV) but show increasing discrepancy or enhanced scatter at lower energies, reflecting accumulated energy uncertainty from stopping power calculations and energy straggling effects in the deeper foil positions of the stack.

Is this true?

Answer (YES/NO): NO